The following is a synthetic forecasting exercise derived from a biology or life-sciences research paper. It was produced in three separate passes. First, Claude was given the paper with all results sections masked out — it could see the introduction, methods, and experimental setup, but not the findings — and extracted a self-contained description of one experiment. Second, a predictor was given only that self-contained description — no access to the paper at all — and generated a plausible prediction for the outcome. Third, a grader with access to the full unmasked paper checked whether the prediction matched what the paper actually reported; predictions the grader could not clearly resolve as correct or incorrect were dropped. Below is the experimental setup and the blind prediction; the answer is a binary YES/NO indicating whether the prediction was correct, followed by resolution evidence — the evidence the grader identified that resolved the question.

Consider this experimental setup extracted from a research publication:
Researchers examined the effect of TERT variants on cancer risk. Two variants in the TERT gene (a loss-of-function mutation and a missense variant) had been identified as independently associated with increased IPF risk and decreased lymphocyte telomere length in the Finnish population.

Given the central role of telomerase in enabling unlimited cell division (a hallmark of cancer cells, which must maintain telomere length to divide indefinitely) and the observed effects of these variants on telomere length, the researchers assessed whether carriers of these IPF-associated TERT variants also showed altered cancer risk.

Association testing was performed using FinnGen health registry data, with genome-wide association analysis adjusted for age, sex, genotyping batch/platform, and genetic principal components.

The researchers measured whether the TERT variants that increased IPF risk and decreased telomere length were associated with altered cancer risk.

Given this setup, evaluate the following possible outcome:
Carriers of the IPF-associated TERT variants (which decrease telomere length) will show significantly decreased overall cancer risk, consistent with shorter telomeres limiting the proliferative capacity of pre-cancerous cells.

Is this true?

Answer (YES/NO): YES